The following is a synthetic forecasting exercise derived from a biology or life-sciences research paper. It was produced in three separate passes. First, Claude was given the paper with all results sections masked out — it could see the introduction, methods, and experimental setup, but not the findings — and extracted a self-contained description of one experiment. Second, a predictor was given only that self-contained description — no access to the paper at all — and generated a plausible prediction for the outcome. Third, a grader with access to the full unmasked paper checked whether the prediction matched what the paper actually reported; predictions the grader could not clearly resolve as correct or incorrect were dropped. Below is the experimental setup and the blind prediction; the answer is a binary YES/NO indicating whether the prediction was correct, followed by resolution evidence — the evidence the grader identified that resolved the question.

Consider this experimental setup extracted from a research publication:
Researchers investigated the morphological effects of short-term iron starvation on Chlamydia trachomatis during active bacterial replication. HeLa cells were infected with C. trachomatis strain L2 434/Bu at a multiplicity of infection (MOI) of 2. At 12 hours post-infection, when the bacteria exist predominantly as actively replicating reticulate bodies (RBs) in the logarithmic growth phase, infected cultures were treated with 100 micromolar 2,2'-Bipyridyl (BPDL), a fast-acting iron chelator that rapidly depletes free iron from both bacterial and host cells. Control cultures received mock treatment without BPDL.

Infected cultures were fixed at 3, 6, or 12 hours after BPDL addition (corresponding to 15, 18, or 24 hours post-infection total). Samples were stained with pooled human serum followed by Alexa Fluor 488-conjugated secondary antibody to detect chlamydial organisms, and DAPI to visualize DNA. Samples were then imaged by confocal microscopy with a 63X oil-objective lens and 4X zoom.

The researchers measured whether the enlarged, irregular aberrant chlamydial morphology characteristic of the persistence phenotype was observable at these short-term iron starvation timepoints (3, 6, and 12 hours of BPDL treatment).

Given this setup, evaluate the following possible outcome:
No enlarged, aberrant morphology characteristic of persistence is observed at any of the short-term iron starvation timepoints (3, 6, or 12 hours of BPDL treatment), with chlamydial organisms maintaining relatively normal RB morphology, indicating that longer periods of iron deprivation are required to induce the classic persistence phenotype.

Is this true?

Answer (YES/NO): YES